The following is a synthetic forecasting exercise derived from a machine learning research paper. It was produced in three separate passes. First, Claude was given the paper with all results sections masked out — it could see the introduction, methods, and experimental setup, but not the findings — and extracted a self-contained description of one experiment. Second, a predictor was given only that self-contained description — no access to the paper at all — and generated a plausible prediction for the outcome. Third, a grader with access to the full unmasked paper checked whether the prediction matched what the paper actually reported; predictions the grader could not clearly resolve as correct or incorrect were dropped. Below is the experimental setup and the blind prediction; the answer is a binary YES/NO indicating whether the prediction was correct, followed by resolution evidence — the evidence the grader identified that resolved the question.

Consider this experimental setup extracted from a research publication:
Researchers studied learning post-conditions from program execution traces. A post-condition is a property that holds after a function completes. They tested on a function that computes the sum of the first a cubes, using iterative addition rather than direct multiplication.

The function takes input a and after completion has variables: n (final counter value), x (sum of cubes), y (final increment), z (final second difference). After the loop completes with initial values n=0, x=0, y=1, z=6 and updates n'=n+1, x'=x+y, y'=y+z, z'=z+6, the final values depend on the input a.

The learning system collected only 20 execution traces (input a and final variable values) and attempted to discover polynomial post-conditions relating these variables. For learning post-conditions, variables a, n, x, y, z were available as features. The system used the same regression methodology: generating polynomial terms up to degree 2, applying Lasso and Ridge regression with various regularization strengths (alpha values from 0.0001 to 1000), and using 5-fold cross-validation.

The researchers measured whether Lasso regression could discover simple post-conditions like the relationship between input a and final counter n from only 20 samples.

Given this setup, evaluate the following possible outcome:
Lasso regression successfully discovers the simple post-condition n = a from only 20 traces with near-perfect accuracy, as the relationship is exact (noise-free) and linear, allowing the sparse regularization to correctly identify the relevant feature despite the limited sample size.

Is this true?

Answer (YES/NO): NO